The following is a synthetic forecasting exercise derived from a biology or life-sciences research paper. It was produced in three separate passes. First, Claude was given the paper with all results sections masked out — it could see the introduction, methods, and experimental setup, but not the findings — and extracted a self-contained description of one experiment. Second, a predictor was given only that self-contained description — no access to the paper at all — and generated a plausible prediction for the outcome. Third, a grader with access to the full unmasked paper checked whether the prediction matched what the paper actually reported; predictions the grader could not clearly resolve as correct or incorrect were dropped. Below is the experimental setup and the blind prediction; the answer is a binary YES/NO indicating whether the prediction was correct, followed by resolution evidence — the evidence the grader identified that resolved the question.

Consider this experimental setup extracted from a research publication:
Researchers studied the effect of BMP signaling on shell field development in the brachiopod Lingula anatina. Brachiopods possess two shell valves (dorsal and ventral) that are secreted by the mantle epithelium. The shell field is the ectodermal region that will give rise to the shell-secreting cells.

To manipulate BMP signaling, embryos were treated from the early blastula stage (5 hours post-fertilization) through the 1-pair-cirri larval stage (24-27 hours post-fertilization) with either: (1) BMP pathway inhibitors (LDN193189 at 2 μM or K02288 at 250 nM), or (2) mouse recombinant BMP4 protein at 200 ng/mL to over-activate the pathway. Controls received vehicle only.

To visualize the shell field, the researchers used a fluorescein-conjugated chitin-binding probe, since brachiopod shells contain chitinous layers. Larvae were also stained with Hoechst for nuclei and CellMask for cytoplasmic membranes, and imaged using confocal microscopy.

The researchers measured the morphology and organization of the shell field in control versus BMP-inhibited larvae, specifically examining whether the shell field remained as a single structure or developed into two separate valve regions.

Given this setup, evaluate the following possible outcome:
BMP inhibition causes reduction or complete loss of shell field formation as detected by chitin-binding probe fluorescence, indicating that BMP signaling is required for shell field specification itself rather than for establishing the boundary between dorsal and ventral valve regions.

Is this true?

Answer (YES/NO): NO